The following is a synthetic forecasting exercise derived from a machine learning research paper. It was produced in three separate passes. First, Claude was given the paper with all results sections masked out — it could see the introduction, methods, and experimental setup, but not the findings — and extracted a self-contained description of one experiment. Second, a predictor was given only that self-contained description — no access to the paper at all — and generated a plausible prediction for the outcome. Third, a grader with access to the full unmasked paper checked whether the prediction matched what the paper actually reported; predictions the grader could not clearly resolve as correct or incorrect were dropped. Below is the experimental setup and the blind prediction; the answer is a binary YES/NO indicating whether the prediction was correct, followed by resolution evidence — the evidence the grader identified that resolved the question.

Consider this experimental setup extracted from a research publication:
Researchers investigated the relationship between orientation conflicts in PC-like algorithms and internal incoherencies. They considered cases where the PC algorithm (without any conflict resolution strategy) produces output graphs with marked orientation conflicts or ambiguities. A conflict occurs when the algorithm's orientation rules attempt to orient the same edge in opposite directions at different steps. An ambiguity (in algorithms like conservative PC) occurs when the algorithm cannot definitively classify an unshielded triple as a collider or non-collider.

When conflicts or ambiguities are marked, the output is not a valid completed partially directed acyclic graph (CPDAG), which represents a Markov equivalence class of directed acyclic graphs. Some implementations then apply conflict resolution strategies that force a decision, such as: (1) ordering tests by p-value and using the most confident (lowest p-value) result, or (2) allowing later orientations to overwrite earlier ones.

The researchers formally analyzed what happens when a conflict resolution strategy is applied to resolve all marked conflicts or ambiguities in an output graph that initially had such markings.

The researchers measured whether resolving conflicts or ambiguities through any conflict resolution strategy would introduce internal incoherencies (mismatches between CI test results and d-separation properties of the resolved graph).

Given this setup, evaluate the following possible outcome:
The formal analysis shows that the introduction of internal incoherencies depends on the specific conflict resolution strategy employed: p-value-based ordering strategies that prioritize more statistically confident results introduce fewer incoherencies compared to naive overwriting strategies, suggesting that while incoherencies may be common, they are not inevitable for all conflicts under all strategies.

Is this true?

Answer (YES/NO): NO